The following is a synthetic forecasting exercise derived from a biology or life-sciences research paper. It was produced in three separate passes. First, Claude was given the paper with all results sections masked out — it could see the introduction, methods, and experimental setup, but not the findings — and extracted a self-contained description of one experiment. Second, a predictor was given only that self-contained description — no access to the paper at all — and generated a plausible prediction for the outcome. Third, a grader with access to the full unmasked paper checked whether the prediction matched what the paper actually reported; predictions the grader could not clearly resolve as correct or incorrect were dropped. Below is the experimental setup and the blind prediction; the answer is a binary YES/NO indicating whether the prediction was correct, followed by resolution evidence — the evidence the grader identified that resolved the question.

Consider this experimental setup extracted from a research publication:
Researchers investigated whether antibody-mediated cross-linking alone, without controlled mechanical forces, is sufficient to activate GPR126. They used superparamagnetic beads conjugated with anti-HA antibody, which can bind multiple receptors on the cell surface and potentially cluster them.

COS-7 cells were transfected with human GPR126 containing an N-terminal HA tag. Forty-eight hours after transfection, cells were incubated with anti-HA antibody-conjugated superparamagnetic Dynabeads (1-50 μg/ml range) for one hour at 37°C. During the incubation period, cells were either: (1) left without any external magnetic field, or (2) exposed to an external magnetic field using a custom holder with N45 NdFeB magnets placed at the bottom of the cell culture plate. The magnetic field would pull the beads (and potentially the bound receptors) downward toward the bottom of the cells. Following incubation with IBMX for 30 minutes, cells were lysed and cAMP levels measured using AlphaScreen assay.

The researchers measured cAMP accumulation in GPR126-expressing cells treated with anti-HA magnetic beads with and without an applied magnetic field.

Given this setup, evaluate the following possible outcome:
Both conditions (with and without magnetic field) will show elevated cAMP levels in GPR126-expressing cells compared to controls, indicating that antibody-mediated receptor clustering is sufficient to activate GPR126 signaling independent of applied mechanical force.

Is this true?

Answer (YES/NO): YES